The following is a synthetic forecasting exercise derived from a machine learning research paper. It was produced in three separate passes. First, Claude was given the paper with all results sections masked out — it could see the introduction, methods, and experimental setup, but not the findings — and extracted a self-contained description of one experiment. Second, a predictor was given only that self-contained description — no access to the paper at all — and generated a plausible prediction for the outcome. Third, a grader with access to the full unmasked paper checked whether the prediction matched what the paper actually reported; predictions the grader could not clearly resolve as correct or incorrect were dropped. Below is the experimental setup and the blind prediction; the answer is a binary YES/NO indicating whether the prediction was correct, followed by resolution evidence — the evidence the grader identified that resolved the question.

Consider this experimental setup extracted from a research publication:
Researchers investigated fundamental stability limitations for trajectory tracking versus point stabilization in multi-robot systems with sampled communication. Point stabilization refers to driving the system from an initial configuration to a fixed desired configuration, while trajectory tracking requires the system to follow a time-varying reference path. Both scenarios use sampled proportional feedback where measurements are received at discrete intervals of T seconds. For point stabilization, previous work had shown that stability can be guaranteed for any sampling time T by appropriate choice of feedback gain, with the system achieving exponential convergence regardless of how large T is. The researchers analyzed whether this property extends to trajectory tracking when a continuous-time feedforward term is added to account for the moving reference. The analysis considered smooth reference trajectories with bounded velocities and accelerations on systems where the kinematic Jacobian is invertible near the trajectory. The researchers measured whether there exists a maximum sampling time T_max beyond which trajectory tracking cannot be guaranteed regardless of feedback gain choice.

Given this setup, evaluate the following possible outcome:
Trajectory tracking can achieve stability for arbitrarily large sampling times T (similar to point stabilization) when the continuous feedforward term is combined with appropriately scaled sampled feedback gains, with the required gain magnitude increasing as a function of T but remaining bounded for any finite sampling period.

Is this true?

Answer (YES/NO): NO